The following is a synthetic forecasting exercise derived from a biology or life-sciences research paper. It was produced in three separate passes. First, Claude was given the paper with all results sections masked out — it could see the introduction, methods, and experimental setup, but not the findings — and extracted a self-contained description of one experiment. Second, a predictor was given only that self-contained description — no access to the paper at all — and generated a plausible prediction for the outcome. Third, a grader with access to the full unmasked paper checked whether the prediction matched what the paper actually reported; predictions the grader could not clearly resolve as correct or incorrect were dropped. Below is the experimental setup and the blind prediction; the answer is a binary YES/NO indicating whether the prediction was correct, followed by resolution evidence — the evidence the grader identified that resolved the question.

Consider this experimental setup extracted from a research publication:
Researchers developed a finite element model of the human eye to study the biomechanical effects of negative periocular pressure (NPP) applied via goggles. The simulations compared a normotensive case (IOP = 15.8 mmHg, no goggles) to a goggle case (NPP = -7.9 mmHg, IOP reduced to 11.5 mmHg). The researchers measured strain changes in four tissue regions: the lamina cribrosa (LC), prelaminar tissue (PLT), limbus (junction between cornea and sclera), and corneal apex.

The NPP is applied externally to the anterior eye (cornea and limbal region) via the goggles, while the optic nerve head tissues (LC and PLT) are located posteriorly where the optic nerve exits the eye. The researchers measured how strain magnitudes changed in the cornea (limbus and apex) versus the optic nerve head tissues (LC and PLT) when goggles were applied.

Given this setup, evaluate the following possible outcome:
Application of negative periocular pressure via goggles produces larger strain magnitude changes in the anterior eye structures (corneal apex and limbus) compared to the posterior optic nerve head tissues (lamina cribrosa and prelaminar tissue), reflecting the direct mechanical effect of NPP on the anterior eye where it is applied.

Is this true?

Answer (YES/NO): NO